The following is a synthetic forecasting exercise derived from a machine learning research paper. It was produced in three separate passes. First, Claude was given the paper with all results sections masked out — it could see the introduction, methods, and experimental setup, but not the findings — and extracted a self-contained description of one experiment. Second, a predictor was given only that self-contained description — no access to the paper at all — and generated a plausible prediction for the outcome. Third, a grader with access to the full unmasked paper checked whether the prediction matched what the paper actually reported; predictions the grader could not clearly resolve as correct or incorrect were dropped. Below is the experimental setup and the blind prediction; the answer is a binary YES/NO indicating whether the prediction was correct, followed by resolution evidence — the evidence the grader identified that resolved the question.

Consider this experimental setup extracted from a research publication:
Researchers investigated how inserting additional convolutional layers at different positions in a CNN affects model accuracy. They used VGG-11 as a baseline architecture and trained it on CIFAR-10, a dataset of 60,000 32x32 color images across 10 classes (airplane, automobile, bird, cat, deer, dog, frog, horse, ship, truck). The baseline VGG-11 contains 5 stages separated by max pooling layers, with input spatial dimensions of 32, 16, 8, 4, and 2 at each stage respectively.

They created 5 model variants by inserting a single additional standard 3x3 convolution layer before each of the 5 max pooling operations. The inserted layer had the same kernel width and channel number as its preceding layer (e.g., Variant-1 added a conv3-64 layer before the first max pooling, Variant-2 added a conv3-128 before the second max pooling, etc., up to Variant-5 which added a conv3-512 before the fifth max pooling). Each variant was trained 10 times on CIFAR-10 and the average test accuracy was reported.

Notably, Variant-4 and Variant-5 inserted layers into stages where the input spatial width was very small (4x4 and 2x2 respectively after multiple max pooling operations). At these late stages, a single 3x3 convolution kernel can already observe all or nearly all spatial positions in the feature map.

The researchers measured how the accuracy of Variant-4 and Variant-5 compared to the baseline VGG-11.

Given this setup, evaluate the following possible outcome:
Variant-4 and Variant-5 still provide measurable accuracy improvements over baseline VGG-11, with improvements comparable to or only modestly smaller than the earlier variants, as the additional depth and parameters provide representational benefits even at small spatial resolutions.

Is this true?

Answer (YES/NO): NO